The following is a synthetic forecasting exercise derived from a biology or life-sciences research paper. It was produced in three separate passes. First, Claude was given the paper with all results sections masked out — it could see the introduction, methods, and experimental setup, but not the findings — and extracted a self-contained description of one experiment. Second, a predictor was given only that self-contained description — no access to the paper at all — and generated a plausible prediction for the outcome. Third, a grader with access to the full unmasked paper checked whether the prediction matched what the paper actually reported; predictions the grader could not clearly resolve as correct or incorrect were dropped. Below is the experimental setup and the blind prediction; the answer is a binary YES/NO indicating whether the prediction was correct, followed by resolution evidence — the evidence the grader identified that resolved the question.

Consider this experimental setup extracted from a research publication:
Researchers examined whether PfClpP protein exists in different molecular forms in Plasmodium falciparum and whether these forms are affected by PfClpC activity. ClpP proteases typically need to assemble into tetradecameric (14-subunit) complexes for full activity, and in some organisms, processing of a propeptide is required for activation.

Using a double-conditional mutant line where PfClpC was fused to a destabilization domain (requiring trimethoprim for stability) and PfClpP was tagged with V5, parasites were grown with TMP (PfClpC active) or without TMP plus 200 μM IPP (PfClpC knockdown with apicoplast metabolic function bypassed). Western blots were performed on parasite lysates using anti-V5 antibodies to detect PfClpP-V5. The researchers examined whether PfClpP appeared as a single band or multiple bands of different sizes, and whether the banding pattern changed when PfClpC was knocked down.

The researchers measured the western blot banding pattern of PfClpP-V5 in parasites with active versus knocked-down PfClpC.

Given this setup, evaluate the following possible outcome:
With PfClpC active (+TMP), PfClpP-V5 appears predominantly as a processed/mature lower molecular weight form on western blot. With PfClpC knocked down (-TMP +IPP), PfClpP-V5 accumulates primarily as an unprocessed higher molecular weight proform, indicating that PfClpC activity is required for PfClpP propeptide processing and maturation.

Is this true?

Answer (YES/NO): YES